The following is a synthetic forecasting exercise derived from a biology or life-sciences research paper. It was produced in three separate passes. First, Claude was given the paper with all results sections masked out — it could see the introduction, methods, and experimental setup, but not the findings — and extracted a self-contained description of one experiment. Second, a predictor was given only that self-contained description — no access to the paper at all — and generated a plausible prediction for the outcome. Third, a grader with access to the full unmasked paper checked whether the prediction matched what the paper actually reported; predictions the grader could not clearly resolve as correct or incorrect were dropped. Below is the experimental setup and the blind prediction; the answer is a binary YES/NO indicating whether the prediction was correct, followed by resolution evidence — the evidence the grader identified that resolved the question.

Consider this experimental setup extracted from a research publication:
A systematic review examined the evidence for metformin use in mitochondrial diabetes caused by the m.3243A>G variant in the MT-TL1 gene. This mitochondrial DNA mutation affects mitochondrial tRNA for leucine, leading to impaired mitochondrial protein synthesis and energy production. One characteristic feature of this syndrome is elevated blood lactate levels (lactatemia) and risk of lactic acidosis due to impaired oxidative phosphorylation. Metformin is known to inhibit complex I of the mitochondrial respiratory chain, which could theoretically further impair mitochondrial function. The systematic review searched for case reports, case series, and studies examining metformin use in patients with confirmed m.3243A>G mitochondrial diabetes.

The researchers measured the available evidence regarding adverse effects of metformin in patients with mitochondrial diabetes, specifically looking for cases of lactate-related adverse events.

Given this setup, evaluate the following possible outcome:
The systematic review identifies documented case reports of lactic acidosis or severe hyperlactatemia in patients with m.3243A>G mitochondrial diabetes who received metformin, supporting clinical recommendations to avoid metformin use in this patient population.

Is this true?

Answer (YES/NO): NO